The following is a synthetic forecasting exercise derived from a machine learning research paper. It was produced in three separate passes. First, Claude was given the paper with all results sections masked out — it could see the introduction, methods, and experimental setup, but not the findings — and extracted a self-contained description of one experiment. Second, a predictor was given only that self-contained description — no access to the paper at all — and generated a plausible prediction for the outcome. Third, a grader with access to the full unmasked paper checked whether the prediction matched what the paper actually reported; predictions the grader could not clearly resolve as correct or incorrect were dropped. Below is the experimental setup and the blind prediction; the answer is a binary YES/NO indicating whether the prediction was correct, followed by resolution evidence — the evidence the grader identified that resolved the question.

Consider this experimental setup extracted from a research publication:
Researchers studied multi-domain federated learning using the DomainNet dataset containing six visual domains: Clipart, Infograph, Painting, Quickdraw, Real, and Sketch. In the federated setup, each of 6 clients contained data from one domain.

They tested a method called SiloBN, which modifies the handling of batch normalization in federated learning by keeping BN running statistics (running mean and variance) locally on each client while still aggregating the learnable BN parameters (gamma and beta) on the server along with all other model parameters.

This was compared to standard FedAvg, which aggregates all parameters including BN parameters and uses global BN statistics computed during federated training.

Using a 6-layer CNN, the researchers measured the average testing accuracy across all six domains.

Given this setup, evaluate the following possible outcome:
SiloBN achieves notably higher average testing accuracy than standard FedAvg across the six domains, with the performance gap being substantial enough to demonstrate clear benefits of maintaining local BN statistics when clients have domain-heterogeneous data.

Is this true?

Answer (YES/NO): NO